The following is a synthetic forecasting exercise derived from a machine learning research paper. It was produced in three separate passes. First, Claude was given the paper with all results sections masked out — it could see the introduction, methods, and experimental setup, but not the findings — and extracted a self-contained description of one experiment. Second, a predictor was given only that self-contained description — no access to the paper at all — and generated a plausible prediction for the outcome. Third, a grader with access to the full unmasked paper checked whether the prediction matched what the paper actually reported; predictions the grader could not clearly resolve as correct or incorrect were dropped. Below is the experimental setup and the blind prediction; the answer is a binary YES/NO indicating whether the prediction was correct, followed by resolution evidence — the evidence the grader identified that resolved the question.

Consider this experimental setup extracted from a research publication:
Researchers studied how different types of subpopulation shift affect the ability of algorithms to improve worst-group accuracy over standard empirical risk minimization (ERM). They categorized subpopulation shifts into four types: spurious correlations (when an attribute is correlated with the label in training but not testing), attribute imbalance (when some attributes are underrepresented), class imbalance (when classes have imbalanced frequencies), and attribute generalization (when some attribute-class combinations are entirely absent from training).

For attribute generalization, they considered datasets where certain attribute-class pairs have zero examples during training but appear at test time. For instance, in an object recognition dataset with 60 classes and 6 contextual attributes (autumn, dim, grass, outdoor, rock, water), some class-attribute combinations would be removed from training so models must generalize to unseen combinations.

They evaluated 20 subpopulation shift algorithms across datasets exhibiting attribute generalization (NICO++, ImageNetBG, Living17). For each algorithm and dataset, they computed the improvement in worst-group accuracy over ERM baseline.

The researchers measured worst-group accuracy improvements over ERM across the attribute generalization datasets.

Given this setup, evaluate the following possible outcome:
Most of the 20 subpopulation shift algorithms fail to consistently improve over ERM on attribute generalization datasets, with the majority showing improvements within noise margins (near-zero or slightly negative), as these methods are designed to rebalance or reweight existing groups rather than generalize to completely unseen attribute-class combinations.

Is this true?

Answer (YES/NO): YES